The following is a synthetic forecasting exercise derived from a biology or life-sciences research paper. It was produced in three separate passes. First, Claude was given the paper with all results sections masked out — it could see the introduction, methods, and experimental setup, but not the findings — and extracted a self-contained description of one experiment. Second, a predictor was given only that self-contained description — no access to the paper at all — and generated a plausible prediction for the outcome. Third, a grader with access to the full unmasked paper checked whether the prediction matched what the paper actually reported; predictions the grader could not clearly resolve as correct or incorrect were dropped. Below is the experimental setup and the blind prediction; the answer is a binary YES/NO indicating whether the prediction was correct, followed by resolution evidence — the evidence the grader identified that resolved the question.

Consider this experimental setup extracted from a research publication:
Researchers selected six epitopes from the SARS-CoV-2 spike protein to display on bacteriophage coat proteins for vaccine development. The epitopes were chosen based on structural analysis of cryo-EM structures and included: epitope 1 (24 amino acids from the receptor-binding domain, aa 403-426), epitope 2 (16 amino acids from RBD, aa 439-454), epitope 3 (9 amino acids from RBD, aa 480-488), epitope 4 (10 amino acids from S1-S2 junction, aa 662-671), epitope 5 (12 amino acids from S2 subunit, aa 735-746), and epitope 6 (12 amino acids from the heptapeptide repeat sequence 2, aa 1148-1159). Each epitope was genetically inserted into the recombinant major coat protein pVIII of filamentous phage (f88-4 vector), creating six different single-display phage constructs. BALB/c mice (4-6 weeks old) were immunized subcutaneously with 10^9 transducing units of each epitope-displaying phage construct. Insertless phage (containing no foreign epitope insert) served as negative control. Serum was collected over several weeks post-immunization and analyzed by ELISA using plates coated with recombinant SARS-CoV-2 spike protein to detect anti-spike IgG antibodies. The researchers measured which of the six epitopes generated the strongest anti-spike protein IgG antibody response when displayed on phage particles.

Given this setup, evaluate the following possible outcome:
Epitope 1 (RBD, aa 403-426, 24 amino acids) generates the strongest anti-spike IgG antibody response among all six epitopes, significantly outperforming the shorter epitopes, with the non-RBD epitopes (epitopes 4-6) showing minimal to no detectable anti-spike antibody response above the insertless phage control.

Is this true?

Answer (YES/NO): NO